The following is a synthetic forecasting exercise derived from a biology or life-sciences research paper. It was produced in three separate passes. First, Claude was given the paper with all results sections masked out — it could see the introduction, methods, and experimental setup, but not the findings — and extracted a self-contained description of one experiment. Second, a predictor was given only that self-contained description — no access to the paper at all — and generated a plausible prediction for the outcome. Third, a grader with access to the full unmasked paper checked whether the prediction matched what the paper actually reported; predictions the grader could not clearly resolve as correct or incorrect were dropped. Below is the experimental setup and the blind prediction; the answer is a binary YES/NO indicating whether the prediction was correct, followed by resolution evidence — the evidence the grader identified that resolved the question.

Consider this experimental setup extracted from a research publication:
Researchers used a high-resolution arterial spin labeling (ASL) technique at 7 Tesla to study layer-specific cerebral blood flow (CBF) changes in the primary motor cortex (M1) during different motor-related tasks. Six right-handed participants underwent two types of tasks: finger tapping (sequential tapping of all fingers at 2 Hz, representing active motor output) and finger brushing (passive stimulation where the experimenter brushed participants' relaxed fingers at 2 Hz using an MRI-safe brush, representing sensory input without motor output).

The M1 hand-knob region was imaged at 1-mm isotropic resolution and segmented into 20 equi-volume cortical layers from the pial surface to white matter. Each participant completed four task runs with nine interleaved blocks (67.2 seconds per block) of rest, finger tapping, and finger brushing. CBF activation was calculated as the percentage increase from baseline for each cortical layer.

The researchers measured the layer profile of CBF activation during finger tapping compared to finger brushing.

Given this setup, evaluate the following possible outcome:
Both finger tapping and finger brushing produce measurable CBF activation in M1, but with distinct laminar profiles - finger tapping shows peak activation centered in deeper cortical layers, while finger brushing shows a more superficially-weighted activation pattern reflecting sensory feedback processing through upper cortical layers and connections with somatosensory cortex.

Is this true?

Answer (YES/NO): NO